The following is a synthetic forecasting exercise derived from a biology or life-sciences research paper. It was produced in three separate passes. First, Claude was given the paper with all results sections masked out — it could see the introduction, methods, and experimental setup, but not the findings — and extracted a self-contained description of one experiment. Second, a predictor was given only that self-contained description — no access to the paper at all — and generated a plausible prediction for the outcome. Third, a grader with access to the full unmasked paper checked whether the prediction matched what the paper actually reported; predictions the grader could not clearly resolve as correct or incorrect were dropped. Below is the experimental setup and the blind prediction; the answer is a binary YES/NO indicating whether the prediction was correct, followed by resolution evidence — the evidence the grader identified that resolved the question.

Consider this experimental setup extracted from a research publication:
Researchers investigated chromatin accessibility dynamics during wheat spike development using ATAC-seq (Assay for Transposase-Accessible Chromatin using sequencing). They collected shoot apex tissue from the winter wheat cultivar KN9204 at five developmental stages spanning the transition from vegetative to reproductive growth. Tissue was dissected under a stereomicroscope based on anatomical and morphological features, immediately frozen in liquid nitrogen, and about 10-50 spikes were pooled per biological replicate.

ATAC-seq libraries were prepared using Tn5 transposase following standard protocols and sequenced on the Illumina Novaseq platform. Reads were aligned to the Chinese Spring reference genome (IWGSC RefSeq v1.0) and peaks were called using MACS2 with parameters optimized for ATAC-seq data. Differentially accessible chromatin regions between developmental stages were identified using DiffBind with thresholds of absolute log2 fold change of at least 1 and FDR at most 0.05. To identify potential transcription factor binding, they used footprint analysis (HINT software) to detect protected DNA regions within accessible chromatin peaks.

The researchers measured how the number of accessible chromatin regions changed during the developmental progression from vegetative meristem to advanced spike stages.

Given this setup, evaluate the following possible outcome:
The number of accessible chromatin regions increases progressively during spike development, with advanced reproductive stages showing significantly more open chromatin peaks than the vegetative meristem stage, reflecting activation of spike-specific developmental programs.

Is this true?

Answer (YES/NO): NO